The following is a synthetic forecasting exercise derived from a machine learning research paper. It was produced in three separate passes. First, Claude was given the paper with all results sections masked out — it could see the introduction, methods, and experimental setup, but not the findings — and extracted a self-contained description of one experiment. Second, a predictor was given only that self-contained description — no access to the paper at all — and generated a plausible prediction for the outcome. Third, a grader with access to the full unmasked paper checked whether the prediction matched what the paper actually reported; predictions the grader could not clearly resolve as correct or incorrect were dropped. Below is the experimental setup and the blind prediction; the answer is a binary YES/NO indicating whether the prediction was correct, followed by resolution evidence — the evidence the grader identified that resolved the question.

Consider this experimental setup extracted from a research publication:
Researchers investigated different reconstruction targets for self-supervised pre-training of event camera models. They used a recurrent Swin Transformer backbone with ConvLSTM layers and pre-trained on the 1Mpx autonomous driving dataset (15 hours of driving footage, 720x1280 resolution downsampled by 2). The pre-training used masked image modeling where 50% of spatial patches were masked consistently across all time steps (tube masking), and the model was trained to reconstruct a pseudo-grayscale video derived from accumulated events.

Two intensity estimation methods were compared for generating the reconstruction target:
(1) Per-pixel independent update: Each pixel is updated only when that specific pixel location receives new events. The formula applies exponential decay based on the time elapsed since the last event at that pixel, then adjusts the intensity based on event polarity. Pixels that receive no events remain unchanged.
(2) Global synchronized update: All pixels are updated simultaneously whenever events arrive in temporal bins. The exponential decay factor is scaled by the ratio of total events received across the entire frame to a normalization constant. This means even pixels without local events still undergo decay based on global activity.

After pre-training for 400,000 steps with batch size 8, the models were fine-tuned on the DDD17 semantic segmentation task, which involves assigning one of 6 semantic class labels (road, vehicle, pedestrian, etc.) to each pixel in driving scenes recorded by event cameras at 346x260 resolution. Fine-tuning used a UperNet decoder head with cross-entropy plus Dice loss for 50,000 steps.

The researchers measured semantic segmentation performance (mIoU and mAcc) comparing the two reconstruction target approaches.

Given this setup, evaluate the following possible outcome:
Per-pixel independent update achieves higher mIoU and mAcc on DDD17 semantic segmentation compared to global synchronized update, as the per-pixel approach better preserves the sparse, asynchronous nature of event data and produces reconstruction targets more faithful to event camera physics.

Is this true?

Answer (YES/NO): NO